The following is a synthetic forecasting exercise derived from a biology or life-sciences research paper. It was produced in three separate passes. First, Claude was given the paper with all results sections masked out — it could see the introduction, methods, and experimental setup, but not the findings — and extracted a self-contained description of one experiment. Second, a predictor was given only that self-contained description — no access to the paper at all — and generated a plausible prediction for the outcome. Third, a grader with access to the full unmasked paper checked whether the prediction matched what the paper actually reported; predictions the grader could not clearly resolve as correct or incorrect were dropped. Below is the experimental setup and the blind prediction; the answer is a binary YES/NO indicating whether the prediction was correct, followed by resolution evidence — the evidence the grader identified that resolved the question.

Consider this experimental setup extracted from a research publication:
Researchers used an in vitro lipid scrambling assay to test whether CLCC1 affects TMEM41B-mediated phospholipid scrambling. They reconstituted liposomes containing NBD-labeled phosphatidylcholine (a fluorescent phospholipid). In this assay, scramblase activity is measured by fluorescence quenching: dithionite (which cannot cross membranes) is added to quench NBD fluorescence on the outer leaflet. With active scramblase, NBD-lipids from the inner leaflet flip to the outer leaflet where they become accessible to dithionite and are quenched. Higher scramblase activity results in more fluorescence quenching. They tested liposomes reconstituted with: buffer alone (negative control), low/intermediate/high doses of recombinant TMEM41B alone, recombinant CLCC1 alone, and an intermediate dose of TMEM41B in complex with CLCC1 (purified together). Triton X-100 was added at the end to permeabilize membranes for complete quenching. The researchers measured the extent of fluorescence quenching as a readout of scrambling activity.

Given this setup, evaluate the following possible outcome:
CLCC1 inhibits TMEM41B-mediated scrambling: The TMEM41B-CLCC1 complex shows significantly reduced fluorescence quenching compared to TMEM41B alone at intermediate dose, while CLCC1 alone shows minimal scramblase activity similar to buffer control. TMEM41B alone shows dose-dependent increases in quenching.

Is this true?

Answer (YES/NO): NO